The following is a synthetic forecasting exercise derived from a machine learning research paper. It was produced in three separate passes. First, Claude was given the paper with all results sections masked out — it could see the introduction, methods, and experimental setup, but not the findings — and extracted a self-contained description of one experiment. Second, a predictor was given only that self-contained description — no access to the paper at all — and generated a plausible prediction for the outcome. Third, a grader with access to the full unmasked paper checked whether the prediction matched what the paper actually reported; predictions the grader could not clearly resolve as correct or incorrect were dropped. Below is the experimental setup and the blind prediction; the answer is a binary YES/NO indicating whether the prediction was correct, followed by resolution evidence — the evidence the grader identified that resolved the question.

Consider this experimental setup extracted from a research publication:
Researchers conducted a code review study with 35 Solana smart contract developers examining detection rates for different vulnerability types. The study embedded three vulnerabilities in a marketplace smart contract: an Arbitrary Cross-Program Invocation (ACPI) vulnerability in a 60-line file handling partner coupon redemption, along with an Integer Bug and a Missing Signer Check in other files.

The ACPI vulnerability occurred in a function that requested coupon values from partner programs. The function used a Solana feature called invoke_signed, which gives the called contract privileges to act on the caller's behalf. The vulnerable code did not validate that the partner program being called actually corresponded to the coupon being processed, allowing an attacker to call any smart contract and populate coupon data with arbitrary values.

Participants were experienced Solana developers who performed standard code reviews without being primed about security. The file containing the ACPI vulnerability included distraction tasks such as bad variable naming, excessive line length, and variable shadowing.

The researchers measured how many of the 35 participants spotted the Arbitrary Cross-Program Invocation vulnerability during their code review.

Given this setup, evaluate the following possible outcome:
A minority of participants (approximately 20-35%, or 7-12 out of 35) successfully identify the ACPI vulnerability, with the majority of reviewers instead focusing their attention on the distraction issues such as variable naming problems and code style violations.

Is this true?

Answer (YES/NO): NO